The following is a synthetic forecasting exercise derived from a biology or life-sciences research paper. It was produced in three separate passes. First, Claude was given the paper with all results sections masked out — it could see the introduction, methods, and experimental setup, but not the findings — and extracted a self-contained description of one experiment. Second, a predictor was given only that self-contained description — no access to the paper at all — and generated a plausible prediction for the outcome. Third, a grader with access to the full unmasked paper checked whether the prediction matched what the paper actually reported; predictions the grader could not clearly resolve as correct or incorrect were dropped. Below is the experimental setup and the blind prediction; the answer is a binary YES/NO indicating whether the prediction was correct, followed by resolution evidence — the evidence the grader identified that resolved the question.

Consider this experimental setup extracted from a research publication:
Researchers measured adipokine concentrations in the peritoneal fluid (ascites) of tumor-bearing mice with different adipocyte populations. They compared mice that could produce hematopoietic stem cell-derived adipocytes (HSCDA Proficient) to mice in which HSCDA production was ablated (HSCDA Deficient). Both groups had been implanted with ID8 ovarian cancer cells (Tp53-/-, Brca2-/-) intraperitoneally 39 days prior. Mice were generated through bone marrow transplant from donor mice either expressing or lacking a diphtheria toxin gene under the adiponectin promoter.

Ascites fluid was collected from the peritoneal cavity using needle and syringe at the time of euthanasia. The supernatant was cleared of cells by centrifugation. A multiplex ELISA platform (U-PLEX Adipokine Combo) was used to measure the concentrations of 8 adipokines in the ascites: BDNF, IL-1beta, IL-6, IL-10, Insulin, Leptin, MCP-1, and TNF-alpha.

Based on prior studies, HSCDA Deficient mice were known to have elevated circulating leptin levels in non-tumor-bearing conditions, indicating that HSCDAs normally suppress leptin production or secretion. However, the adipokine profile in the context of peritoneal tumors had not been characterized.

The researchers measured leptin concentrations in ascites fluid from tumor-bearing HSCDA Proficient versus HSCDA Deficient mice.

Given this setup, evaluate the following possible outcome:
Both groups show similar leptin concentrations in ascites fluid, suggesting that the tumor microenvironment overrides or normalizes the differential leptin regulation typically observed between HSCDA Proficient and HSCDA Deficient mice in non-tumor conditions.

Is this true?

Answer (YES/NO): YES